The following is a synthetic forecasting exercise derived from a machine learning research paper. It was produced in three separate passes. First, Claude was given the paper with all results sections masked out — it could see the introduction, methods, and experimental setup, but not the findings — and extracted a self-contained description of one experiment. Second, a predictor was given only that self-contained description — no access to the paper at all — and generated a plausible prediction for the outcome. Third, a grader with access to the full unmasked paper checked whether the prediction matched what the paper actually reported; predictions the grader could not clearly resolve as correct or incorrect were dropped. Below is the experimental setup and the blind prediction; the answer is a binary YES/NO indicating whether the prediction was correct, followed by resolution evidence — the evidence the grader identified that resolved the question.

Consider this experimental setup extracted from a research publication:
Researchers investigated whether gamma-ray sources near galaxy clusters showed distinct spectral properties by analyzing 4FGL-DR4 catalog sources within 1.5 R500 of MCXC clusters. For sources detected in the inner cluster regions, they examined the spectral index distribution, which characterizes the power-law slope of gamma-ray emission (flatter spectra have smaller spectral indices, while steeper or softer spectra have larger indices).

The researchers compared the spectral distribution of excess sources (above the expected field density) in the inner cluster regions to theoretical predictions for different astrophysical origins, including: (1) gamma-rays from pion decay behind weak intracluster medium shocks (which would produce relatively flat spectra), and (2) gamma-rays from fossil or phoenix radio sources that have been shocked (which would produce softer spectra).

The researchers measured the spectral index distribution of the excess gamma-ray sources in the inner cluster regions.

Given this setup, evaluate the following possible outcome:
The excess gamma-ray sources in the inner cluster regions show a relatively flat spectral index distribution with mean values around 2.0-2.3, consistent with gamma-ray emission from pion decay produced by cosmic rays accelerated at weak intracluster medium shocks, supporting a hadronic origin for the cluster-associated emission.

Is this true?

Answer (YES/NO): NO